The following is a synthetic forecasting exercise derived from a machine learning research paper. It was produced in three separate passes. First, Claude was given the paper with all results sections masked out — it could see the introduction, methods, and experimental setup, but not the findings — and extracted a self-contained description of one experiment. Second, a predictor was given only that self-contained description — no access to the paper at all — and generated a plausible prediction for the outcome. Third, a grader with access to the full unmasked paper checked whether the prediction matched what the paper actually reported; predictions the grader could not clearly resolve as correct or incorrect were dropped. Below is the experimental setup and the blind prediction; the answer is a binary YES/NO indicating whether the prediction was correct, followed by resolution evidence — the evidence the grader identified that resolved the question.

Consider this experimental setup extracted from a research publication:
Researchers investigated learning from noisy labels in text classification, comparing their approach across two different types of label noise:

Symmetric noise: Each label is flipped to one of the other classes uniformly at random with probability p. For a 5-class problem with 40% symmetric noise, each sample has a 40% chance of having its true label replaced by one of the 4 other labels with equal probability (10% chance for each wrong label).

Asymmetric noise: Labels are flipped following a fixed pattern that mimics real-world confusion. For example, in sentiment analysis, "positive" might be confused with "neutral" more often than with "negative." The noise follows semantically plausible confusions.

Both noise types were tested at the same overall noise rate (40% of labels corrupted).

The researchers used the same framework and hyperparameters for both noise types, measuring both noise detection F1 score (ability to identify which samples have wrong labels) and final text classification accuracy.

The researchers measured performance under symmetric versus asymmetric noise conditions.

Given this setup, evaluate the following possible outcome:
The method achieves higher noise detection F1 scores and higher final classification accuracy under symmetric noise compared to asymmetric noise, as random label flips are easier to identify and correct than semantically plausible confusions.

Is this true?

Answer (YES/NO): NO